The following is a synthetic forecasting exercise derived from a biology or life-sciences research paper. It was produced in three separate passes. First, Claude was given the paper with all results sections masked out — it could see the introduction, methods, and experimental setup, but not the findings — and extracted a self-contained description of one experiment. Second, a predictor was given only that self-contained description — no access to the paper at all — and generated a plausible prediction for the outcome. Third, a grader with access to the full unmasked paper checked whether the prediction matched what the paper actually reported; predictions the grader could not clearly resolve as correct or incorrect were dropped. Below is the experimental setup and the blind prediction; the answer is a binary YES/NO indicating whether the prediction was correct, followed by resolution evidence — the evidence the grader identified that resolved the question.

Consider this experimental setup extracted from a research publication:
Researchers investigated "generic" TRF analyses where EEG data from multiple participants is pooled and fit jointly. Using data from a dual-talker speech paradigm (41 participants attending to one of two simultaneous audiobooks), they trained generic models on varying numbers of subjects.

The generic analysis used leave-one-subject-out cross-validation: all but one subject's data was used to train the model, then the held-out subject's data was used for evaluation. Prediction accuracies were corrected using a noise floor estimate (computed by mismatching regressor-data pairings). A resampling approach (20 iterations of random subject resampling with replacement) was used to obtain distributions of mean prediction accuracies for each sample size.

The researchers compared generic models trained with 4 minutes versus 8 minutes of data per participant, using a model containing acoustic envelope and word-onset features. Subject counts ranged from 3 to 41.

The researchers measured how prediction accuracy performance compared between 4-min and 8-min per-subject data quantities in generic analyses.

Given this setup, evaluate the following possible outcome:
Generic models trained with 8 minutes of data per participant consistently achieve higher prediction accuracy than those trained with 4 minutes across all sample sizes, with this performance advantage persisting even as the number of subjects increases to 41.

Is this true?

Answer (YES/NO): NO